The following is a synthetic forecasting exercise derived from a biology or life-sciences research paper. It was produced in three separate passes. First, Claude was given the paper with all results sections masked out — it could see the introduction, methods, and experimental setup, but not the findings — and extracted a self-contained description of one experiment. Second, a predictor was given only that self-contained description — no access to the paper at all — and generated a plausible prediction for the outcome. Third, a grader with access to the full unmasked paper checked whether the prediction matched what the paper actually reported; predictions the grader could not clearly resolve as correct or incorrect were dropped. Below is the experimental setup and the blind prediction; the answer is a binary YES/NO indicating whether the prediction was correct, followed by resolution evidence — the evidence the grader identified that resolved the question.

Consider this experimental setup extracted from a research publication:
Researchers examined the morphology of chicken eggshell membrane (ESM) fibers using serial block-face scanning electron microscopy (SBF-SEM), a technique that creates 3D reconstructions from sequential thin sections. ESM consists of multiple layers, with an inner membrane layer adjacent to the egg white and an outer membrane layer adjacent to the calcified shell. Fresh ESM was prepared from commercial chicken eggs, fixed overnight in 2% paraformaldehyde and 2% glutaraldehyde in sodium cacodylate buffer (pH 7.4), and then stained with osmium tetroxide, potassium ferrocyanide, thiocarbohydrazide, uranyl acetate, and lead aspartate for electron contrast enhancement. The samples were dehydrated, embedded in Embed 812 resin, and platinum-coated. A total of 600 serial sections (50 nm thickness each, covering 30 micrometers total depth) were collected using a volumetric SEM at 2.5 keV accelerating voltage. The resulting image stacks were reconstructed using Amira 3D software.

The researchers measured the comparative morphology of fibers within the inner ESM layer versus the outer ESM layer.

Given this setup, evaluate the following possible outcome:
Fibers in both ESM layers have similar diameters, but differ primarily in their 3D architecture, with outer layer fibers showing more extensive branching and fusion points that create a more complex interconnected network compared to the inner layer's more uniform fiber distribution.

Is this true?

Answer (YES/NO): NO